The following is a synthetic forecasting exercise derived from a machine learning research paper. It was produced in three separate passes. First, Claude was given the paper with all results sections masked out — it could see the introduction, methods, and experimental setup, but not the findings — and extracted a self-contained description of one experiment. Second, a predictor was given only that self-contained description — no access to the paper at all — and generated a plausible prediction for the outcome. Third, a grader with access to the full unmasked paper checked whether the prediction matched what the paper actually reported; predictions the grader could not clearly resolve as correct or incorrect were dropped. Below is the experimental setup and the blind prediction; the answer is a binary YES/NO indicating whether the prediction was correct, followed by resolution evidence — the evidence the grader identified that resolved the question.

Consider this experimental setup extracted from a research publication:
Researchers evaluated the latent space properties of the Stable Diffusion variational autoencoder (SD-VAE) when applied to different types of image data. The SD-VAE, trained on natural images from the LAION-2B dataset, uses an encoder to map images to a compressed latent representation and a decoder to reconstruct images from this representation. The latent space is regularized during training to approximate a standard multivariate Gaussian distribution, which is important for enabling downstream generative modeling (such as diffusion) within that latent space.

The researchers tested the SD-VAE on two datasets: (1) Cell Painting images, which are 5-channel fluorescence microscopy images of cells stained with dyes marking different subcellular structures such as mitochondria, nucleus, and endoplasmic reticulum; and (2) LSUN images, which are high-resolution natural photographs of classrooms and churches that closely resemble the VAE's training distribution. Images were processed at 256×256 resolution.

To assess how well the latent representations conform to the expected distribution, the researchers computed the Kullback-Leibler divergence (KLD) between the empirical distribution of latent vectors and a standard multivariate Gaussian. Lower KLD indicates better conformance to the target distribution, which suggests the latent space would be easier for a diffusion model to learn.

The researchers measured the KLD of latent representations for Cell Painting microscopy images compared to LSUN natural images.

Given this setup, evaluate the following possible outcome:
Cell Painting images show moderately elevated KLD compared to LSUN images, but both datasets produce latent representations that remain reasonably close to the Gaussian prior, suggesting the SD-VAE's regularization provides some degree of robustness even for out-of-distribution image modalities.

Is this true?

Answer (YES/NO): NO